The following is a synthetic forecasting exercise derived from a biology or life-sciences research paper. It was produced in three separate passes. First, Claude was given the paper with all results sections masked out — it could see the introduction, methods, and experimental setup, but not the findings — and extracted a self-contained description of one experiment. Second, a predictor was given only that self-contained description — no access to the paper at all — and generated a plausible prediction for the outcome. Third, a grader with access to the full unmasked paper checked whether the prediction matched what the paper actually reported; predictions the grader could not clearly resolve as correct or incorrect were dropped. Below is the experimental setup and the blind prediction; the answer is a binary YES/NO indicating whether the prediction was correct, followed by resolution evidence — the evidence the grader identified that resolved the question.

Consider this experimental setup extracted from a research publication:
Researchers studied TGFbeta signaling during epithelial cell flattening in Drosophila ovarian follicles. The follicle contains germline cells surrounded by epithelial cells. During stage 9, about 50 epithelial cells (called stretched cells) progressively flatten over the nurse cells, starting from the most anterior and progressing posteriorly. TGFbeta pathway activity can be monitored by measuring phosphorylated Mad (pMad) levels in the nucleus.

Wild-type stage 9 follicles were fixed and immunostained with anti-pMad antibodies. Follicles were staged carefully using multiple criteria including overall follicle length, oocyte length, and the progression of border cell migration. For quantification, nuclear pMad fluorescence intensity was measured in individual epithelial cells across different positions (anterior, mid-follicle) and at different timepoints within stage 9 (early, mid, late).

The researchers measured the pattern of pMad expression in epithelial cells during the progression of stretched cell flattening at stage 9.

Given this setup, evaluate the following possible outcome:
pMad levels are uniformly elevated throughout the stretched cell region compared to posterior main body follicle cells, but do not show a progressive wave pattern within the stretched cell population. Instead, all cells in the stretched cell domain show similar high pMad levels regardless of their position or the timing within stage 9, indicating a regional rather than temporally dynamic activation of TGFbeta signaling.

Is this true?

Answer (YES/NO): NO